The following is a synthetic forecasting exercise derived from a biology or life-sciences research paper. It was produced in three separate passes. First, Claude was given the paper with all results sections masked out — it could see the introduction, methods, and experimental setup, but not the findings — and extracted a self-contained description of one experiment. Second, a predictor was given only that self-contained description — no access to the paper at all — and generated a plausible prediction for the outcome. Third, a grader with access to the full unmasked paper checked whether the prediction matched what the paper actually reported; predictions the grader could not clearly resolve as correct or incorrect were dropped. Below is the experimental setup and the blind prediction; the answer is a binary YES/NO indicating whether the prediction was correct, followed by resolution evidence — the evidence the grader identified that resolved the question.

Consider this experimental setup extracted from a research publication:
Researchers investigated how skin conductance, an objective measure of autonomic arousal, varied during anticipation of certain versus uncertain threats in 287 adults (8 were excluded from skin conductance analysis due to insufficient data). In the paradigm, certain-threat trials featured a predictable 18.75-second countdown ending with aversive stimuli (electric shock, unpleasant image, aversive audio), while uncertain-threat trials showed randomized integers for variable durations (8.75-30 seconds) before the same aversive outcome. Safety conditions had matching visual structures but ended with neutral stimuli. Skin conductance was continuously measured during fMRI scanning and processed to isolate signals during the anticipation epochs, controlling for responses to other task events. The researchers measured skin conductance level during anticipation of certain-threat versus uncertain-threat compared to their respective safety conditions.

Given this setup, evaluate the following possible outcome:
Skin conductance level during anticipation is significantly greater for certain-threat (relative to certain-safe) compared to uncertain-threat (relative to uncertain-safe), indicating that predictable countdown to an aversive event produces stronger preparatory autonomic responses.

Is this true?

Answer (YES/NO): NO